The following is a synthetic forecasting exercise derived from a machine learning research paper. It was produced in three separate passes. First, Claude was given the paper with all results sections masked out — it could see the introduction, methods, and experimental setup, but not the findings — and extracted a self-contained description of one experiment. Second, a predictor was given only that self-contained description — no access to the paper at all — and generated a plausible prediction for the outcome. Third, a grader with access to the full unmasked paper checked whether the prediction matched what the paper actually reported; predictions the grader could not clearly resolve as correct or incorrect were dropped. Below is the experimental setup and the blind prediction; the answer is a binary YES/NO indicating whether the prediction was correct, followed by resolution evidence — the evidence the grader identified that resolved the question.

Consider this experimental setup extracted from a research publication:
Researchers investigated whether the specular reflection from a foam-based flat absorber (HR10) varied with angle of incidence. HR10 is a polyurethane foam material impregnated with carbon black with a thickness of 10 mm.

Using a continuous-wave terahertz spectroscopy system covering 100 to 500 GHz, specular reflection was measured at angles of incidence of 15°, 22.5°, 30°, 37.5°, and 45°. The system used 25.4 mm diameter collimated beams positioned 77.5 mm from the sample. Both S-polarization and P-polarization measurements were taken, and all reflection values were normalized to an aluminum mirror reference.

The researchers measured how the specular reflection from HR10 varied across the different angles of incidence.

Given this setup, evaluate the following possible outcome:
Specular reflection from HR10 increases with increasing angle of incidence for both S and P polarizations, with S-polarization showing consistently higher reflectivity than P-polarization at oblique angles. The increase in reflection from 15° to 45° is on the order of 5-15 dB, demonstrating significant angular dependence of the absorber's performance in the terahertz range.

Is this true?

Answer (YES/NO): NO